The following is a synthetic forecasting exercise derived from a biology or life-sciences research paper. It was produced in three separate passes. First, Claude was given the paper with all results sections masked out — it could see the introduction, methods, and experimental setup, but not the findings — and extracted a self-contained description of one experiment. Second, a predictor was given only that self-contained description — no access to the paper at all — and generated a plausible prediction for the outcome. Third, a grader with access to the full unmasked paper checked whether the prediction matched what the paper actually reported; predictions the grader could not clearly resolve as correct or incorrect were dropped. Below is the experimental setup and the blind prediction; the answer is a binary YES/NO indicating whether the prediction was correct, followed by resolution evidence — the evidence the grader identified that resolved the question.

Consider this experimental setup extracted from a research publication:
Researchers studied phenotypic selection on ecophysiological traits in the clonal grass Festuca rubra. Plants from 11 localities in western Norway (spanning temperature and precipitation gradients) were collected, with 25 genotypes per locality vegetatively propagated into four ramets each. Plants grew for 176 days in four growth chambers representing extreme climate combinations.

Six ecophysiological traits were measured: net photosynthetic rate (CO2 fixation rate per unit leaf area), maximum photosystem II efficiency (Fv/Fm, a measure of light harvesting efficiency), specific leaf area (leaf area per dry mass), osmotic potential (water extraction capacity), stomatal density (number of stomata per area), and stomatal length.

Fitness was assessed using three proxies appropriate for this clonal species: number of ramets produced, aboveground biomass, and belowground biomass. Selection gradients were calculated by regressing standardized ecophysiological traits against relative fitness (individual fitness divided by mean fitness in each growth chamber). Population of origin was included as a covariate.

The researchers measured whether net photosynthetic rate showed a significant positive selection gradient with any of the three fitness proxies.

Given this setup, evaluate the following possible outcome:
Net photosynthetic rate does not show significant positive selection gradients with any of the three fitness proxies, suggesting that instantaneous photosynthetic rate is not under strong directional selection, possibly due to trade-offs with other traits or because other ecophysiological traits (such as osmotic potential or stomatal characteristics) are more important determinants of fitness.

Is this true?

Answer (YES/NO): YES